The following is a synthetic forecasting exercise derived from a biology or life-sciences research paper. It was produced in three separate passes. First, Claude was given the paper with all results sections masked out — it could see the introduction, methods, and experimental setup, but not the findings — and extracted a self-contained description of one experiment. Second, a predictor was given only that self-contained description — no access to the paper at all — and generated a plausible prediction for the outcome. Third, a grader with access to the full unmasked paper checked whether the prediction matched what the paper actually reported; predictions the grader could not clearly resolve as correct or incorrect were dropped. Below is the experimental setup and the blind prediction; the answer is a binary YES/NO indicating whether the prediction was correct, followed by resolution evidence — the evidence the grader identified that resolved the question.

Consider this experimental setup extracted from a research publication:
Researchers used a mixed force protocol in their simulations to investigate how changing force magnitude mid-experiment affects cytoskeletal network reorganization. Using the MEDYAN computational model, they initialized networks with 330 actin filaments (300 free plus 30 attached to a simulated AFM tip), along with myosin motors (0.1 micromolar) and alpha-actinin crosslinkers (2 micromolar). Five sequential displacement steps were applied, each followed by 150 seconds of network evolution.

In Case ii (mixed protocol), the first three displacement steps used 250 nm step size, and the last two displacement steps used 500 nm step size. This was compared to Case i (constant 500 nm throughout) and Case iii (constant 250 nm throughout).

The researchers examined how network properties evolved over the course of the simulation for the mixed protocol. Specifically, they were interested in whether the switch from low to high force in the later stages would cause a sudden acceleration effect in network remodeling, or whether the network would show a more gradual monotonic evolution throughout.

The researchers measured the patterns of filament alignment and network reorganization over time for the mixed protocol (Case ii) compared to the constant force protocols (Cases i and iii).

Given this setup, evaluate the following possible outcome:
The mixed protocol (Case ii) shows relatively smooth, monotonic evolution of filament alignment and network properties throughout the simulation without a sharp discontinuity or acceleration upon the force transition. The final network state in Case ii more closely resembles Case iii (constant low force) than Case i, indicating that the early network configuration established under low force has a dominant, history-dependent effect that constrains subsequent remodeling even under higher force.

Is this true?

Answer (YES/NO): NO